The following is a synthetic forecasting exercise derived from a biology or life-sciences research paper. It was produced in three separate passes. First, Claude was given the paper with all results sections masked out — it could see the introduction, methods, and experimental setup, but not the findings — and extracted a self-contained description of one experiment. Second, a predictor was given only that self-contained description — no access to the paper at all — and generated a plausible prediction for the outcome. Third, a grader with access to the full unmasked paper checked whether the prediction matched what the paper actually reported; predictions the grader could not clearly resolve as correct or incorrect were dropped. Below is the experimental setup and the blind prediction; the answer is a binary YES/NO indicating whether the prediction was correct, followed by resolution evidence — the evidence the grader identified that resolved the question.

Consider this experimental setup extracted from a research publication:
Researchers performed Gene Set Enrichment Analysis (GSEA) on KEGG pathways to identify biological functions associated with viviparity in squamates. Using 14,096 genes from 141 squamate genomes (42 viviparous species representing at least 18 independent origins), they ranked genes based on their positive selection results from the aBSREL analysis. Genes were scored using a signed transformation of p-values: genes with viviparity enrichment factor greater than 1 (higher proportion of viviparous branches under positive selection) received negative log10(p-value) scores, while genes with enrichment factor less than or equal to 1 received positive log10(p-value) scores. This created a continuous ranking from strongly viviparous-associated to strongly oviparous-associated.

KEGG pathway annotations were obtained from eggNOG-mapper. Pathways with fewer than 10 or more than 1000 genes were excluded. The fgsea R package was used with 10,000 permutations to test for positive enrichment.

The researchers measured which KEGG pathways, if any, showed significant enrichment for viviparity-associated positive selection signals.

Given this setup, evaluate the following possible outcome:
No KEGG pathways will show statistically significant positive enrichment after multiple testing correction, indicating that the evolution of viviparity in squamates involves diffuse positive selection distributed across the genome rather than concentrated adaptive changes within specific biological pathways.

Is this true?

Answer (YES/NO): NO